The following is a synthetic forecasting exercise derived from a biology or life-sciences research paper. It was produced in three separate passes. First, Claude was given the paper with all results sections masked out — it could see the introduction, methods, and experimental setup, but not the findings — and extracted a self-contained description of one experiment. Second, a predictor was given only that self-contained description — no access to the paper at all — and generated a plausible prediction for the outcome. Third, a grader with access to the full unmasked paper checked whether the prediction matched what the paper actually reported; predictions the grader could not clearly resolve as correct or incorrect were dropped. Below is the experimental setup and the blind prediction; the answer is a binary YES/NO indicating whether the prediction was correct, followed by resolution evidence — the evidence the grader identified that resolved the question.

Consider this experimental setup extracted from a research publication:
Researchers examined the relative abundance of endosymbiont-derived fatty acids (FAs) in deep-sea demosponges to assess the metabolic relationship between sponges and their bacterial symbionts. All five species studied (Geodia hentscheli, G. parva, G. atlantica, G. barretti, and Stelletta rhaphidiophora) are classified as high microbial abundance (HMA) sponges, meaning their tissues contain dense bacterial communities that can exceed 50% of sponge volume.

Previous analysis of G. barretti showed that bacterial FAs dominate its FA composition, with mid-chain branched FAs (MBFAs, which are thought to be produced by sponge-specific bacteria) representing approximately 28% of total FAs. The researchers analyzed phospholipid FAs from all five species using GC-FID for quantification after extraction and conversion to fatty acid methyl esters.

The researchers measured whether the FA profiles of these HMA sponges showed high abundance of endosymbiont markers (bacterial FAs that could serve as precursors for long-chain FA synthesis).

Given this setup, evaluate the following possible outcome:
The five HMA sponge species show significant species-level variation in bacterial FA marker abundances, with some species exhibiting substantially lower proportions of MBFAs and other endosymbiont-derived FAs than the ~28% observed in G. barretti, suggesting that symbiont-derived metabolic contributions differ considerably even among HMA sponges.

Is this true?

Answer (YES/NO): NO